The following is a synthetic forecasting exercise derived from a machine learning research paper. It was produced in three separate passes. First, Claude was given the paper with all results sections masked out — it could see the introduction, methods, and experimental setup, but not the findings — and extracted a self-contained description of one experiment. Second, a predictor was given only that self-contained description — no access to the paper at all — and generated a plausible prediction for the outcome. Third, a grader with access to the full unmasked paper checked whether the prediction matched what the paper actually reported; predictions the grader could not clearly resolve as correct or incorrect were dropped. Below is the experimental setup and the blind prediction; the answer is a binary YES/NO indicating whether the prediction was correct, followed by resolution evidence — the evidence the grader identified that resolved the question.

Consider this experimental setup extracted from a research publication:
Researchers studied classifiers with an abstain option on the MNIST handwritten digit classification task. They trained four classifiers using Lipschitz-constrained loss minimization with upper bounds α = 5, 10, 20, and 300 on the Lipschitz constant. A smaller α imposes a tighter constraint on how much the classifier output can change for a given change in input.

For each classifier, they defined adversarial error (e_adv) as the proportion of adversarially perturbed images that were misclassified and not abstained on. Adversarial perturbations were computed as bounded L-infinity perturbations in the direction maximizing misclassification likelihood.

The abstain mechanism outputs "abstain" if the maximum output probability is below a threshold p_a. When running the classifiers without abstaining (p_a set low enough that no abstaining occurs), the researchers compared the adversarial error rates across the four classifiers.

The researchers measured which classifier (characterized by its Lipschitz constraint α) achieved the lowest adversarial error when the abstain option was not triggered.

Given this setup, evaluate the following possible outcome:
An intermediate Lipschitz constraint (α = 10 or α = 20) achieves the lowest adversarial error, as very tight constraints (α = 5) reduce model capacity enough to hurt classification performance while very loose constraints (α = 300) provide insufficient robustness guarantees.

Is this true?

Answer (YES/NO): NO